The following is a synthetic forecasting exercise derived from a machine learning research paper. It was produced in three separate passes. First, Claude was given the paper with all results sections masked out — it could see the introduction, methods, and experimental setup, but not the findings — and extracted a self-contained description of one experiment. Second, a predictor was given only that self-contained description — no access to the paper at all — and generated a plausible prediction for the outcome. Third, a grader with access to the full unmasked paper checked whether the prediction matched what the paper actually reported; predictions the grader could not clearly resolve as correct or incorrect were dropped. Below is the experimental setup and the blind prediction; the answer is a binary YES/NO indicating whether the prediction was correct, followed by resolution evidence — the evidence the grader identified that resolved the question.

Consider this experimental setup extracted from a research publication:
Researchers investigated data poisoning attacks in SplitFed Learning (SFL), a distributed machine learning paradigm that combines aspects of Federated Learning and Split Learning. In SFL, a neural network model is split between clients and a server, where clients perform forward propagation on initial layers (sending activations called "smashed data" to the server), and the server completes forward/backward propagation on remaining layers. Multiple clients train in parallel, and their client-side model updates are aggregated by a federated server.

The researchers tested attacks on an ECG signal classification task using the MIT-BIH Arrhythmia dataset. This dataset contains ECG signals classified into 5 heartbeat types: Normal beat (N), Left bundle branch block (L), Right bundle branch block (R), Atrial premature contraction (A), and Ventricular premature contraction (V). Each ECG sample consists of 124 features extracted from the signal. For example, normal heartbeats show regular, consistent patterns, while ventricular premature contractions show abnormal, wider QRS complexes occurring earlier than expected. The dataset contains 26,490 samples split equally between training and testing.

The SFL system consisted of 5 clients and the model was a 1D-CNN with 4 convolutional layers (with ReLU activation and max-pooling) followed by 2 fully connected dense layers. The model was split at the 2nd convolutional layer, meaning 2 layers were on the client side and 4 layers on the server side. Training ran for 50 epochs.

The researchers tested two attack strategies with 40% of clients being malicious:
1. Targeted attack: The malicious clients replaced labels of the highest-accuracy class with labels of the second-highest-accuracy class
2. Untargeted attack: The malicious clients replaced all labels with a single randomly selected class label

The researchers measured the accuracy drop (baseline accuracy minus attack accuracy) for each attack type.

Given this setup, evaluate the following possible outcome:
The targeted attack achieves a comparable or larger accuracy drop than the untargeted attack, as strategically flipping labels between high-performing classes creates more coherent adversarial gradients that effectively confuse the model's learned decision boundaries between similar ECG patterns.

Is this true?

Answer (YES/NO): NO